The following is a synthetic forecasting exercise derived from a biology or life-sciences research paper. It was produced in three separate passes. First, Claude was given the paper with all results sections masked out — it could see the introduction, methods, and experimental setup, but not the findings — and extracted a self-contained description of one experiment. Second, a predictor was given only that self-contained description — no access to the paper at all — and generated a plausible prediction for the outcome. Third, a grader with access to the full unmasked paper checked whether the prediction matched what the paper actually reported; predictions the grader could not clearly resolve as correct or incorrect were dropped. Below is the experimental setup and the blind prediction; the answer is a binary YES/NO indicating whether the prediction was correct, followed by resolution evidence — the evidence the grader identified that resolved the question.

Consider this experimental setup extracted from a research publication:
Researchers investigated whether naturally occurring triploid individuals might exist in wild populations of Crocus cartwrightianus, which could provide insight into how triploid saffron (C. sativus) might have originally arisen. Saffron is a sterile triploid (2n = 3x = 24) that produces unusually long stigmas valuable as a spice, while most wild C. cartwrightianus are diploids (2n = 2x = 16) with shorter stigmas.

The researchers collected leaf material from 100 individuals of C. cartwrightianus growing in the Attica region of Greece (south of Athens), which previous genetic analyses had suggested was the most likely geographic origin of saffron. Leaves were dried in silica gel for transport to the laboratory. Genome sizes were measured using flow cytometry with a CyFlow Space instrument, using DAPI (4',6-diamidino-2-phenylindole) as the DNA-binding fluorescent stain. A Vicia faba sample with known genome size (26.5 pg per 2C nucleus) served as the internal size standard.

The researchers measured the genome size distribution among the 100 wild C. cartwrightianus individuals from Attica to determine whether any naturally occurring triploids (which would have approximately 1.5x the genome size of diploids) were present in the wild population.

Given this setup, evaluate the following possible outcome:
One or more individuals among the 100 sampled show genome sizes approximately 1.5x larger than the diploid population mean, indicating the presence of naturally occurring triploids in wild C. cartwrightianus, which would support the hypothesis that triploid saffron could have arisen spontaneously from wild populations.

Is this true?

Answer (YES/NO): NO